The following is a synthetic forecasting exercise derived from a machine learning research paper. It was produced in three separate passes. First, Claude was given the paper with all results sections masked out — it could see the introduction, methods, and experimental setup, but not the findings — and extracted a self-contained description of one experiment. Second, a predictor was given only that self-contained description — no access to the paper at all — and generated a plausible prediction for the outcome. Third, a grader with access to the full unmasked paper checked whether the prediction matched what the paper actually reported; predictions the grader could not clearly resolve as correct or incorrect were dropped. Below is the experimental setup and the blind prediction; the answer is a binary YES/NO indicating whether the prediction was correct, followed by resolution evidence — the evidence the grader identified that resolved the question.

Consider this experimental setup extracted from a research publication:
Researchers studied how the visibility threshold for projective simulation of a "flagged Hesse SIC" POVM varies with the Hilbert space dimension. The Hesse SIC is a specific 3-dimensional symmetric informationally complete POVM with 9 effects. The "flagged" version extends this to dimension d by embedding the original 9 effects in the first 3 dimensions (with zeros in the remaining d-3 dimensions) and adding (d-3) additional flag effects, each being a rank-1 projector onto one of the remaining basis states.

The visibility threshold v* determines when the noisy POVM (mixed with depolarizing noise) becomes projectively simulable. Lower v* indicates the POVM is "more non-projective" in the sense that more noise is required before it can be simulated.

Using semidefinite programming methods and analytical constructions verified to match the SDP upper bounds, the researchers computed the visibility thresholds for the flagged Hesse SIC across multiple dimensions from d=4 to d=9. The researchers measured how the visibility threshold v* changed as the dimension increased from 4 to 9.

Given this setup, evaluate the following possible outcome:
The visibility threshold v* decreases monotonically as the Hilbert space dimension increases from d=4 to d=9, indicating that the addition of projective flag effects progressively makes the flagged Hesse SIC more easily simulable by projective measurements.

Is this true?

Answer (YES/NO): NO